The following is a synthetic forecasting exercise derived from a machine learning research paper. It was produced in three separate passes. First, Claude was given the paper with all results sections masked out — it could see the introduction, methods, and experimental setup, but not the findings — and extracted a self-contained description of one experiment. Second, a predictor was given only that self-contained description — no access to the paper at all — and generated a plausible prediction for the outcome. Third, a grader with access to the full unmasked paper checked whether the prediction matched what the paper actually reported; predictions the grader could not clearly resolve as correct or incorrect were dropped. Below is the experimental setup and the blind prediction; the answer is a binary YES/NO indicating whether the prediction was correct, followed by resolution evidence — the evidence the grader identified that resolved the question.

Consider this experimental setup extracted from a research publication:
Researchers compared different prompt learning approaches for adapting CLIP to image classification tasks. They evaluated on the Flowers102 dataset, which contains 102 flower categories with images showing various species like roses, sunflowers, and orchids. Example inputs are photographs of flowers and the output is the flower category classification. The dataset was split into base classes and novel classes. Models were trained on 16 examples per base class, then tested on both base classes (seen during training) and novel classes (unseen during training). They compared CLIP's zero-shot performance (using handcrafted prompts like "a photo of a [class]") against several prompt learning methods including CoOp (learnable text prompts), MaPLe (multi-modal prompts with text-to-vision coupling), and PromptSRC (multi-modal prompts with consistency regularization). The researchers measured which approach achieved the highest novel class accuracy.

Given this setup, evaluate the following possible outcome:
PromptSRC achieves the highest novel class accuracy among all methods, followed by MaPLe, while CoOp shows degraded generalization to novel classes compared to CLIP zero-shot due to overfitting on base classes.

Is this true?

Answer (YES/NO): NO